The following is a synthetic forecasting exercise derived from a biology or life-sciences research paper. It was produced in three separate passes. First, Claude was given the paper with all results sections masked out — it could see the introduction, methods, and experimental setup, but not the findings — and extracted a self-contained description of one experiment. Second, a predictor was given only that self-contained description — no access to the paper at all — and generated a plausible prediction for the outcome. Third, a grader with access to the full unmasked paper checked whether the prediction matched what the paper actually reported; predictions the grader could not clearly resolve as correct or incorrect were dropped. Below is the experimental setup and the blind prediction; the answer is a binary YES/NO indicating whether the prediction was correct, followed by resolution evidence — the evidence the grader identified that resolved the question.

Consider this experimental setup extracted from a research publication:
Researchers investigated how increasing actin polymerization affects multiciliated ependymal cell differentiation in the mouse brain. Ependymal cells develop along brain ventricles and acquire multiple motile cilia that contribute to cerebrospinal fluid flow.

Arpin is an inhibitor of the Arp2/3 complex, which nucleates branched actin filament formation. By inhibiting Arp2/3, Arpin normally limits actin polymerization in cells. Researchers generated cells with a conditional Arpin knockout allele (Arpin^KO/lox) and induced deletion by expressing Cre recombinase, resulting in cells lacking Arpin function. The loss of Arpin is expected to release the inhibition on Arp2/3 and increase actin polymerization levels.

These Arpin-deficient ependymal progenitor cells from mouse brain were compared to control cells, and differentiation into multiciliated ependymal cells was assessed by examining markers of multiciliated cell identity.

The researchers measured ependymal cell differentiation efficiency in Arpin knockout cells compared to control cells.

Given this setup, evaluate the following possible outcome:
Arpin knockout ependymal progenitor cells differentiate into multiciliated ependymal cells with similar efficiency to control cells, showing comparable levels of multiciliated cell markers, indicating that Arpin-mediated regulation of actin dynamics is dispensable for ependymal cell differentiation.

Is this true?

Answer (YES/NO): NO